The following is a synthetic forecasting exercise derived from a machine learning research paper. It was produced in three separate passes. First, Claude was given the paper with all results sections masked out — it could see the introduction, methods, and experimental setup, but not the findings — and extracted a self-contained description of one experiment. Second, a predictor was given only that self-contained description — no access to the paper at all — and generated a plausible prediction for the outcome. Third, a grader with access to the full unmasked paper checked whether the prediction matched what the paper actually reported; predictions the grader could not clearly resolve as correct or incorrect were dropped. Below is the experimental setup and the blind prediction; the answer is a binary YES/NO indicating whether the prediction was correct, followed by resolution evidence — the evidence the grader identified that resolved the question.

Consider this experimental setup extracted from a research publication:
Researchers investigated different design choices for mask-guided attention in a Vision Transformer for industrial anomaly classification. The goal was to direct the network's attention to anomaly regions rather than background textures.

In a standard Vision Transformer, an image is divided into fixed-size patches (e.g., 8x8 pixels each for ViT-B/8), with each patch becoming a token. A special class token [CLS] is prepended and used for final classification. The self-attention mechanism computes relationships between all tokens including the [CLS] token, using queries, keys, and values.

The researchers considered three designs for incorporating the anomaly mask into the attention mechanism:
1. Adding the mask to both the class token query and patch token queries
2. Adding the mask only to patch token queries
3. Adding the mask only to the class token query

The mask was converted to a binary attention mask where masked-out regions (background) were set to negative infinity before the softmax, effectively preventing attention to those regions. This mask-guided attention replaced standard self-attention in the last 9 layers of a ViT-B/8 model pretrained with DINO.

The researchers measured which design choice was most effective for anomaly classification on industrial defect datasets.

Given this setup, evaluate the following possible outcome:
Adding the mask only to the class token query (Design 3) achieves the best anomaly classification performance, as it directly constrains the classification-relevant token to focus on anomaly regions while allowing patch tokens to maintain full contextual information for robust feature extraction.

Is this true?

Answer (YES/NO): YES